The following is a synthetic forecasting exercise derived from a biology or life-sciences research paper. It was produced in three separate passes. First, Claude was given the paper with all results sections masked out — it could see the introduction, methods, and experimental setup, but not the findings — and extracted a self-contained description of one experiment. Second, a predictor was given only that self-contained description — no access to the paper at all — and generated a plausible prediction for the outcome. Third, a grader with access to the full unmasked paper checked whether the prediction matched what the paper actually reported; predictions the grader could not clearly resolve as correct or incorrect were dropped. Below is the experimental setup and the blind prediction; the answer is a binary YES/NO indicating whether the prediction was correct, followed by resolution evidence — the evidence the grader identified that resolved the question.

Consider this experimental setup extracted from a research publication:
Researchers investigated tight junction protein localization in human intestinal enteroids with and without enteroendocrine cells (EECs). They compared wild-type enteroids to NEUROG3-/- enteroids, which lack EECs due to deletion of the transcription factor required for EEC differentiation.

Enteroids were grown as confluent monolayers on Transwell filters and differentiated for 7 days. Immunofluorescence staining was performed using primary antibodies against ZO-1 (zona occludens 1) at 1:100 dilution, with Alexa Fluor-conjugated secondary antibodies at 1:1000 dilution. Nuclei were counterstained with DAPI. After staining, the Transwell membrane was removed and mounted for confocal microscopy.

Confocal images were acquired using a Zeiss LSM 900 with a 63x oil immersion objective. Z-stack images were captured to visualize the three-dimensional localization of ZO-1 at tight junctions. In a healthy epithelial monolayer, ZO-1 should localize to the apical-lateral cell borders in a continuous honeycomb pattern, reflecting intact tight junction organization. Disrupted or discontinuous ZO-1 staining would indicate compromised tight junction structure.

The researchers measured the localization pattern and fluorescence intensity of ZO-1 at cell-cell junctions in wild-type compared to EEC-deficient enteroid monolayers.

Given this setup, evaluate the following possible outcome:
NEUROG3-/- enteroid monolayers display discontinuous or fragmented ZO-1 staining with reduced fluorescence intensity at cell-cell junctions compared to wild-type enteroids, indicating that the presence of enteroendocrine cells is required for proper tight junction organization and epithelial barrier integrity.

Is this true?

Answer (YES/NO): YES